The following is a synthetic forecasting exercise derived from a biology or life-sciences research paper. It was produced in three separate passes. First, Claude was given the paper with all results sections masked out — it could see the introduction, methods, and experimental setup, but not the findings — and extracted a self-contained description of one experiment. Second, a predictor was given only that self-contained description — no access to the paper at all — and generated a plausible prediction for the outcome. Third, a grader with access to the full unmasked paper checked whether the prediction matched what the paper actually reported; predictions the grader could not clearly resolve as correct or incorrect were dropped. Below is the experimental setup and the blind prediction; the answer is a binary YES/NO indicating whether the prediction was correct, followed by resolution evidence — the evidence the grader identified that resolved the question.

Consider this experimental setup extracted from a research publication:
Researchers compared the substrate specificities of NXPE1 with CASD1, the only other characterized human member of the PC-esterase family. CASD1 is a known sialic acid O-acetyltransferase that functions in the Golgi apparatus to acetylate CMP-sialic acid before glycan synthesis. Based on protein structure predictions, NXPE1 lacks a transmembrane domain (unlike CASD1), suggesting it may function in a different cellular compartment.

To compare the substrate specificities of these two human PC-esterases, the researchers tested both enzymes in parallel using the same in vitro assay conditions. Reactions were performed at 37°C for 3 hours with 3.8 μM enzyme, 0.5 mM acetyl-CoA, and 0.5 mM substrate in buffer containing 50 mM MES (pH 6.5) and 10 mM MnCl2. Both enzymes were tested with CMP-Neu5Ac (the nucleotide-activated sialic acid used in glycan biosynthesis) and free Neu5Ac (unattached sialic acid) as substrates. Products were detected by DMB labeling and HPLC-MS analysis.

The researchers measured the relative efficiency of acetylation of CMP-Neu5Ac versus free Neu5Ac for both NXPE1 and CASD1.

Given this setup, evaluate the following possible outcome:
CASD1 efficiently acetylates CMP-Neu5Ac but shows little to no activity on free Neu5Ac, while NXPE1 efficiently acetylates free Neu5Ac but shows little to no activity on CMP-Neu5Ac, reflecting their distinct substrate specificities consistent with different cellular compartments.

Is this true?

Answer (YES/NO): NO